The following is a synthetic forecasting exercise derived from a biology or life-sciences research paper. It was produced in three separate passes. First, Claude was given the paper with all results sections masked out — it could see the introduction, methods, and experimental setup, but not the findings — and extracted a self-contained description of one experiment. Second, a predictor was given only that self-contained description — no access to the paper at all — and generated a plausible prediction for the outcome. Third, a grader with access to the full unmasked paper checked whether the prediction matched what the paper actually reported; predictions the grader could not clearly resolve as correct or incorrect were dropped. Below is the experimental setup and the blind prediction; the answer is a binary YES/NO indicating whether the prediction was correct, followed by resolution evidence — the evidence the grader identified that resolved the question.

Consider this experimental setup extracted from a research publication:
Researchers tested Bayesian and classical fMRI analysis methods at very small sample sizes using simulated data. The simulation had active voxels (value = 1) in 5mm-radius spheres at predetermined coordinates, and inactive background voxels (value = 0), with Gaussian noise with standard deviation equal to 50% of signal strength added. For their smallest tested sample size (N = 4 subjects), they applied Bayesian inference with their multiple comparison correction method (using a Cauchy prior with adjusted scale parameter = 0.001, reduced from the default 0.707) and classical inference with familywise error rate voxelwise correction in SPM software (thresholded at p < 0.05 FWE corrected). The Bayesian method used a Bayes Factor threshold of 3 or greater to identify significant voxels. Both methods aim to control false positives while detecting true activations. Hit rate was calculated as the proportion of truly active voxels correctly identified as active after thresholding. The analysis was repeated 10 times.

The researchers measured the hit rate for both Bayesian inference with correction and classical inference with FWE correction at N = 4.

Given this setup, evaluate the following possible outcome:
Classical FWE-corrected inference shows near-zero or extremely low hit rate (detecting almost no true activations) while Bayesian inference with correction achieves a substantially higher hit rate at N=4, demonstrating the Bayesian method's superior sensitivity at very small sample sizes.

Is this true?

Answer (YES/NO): YES